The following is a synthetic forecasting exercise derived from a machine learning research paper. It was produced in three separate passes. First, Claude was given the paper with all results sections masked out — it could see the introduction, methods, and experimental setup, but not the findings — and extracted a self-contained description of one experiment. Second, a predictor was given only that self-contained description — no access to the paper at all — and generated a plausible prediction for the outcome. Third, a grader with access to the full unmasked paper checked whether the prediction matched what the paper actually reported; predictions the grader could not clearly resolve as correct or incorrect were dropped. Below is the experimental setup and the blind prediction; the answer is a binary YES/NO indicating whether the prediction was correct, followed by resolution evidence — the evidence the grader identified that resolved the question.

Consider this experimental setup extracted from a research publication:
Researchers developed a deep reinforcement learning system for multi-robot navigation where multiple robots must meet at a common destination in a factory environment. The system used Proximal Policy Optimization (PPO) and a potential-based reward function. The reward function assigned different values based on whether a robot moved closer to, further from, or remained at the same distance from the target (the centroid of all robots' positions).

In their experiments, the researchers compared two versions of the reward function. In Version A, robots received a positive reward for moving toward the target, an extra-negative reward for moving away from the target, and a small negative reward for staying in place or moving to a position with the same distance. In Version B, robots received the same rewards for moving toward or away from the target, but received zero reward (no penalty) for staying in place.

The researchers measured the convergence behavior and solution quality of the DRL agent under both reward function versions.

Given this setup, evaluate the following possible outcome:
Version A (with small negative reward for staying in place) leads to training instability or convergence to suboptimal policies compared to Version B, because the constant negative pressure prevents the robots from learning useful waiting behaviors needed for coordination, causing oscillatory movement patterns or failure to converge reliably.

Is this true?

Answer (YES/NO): NO